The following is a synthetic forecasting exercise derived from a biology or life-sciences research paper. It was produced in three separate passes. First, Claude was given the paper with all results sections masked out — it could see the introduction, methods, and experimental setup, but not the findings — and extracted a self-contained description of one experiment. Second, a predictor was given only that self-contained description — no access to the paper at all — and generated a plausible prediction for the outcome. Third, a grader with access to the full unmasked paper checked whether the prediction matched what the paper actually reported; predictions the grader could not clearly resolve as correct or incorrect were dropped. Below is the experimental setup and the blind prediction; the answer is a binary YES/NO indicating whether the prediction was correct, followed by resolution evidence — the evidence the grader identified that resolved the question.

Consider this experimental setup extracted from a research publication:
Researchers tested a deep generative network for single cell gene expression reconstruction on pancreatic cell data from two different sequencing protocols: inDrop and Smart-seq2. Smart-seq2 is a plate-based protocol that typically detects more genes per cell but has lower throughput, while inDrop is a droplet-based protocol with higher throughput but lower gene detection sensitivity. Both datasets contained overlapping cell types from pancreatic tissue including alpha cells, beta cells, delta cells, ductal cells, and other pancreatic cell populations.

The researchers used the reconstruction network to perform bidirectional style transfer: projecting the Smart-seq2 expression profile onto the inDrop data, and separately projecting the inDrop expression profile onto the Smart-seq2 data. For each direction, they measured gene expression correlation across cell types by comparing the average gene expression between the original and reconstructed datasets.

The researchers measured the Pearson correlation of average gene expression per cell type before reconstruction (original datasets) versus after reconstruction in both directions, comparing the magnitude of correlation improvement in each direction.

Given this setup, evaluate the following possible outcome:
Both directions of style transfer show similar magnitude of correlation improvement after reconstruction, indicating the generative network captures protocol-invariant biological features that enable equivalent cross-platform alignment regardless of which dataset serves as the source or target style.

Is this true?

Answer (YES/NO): YES